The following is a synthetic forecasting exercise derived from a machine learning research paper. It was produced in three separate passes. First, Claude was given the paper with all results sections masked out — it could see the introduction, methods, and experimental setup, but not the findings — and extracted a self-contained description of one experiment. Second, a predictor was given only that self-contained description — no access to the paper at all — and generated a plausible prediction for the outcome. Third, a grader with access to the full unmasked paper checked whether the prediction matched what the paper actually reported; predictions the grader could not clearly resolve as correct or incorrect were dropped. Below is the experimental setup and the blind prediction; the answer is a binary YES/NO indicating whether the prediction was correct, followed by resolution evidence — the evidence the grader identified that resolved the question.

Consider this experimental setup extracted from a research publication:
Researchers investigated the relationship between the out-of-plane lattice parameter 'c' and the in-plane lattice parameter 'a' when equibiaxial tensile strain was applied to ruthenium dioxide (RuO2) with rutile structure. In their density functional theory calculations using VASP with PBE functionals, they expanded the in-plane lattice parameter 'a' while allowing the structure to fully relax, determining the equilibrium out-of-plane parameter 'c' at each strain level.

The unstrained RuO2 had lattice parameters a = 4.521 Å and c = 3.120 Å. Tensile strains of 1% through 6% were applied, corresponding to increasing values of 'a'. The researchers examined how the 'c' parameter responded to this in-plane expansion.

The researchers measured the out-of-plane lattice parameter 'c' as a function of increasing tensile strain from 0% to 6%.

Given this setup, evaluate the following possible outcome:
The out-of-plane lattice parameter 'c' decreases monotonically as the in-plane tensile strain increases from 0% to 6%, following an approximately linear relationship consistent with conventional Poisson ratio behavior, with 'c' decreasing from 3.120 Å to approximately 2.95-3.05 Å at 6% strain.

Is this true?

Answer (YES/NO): NO